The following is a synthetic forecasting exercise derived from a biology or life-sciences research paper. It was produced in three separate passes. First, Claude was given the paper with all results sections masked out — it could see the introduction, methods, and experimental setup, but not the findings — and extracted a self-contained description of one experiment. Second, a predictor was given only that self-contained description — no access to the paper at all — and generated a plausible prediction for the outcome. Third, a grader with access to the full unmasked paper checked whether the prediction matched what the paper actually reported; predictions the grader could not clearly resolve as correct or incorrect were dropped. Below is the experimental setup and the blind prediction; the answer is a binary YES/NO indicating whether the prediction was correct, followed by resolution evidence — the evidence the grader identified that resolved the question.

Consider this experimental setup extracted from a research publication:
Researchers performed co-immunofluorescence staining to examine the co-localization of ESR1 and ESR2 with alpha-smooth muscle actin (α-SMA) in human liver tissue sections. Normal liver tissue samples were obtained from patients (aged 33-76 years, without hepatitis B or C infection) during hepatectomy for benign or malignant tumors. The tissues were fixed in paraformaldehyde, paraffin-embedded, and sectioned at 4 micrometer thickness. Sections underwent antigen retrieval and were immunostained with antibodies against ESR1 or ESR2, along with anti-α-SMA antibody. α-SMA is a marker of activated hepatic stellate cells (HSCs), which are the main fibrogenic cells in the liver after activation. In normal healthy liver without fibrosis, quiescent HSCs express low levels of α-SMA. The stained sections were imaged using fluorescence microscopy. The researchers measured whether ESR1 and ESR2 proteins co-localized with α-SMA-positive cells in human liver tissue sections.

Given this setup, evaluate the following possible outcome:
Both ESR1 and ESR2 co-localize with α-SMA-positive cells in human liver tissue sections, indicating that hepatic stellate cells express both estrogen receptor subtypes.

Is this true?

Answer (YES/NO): NO